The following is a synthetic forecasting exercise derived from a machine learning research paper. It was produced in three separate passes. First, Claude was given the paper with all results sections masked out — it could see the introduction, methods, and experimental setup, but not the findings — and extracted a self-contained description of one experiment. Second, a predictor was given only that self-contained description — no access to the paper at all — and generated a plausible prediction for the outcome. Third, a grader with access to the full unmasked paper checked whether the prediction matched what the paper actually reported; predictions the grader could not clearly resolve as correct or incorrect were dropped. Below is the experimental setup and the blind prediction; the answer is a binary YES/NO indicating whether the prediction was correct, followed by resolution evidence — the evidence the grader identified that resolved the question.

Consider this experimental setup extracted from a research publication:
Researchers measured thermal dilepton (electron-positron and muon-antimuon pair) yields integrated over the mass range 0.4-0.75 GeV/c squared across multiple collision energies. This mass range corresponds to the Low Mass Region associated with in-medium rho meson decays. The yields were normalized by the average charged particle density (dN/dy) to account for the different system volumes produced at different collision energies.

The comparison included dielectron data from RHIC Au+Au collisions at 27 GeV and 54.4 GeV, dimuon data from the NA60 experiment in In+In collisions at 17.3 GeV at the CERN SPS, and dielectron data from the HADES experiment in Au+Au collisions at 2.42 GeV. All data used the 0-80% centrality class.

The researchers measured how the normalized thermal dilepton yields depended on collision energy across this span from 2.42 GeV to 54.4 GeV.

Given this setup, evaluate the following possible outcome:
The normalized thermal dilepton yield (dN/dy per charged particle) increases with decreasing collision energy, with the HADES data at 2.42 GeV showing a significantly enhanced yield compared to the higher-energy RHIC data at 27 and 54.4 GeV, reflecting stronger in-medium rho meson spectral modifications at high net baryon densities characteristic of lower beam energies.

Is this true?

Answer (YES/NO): NO